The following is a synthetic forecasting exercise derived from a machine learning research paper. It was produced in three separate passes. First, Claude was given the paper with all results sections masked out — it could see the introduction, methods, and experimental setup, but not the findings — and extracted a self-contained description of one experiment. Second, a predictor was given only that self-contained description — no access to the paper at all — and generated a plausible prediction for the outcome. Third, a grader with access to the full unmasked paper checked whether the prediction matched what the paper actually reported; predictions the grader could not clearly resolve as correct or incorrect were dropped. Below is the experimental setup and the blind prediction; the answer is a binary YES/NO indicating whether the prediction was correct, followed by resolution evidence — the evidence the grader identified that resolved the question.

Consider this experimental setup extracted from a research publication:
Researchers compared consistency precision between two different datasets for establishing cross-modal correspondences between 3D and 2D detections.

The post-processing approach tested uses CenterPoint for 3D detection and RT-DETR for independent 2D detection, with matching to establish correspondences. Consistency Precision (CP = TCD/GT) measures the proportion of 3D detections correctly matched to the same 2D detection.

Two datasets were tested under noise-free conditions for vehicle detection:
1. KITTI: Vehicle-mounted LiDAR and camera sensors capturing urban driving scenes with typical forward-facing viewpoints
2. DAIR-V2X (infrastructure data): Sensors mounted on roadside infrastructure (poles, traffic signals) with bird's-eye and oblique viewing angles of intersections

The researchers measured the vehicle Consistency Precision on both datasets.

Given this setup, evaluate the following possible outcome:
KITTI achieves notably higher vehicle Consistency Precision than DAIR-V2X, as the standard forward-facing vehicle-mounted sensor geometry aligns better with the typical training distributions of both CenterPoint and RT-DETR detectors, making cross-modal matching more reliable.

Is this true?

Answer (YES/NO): YES